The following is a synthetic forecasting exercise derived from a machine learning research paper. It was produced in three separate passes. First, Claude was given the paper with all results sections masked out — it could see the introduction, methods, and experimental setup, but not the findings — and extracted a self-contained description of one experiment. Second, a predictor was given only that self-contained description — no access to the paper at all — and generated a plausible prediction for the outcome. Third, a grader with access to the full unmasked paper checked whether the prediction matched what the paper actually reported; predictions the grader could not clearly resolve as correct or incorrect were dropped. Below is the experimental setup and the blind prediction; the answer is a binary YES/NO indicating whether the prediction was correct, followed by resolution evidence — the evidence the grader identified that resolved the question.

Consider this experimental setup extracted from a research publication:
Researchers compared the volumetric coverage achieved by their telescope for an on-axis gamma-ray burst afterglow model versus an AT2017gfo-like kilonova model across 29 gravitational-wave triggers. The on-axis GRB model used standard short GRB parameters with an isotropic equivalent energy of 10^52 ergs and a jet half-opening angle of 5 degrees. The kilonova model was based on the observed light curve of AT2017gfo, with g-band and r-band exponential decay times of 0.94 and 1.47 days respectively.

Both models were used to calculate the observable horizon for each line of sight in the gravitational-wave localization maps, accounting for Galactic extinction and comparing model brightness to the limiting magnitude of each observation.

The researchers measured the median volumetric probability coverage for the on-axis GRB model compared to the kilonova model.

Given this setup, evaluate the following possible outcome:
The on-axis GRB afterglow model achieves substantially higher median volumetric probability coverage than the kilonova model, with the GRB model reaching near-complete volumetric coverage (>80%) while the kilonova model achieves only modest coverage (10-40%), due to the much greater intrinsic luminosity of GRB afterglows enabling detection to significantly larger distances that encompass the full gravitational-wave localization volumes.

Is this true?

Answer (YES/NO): NO